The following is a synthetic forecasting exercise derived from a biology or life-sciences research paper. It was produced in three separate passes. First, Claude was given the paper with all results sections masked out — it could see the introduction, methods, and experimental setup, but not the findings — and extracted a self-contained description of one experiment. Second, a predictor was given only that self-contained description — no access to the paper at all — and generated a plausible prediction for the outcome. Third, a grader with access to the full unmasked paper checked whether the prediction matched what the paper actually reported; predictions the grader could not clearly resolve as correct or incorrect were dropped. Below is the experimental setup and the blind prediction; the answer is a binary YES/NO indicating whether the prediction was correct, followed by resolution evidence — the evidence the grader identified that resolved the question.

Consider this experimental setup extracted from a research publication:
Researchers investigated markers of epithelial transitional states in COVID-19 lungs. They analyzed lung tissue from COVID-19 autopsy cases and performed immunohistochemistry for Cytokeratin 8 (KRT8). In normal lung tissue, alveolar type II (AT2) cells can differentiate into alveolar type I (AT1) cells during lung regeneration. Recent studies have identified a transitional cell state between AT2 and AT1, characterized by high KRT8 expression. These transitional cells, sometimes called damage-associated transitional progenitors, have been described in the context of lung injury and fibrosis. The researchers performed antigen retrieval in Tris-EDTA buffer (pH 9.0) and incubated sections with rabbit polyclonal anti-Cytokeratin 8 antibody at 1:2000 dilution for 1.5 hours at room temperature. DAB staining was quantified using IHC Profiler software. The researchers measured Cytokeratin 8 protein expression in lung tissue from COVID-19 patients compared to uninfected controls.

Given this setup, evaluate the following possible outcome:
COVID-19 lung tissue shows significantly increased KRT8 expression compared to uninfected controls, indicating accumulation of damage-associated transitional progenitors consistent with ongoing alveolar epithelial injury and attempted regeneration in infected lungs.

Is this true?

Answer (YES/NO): YES